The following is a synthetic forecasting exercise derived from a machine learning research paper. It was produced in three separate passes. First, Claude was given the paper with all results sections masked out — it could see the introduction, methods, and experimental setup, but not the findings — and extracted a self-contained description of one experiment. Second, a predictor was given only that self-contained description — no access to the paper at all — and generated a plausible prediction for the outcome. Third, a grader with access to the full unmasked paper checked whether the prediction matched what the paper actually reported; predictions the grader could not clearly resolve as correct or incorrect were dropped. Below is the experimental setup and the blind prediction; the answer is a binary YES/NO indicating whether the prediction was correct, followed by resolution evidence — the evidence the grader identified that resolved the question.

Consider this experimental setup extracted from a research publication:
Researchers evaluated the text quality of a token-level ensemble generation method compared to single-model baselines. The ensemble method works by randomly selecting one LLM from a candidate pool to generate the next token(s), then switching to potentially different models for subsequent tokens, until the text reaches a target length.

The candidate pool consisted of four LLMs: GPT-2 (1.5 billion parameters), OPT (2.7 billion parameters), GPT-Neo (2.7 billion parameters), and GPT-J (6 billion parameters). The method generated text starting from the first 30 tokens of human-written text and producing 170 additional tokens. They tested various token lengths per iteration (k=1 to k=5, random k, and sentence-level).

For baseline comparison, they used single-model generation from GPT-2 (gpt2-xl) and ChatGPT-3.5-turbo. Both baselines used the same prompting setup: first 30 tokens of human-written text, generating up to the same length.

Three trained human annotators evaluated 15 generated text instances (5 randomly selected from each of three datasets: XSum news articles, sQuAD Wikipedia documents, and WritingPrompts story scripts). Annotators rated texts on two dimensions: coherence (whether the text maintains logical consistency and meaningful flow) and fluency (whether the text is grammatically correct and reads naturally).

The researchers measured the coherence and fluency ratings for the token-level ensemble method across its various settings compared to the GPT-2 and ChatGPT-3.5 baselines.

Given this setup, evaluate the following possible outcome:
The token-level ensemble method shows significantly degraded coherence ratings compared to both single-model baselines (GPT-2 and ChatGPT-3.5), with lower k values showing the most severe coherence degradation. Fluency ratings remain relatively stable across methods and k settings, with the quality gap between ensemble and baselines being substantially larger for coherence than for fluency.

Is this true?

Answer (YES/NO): NO